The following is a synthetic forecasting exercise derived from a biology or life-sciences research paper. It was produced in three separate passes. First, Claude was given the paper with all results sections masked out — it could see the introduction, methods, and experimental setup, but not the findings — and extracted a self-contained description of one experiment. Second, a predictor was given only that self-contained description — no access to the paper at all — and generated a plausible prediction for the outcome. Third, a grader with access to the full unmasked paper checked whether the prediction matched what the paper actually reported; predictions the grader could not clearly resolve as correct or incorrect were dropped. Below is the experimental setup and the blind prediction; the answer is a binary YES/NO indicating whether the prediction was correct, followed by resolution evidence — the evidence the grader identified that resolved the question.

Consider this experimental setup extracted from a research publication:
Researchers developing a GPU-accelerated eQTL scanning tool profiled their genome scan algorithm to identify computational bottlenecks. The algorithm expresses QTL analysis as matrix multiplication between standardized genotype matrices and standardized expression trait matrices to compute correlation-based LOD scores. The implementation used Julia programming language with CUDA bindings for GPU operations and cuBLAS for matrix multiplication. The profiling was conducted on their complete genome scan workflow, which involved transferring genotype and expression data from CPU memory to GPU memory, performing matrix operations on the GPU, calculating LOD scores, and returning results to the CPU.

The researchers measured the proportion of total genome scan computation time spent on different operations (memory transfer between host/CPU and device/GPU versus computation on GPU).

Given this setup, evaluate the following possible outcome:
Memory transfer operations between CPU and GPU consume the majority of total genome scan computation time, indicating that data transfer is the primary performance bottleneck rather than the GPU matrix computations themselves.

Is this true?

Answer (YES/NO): YES